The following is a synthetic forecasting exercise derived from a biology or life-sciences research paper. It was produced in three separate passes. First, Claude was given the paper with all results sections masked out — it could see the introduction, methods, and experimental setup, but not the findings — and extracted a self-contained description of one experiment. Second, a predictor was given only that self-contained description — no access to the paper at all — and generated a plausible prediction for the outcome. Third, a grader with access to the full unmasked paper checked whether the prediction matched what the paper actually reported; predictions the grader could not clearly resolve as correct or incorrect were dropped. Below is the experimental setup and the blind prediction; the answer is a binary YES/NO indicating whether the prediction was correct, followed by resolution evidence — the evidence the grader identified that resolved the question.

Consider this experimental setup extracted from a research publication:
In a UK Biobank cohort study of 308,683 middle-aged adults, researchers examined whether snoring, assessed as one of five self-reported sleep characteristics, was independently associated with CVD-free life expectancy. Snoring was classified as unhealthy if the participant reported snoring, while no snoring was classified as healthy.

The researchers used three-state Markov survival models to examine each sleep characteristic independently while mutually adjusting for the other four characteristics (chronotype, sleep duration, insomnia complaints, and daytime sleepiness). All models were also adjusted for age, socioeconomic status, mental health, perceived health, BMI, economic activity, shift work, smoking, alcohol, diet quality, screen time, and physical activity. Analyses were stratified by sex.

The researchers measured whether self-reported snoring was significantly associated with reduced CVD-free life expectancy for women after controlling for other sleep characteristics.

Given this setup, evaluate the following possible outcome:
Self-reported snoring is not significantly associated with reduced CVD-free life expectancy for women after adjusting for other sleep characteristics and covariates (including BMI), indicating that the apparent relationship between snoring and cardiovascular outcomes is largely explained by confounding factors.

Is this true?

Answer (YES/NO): YES